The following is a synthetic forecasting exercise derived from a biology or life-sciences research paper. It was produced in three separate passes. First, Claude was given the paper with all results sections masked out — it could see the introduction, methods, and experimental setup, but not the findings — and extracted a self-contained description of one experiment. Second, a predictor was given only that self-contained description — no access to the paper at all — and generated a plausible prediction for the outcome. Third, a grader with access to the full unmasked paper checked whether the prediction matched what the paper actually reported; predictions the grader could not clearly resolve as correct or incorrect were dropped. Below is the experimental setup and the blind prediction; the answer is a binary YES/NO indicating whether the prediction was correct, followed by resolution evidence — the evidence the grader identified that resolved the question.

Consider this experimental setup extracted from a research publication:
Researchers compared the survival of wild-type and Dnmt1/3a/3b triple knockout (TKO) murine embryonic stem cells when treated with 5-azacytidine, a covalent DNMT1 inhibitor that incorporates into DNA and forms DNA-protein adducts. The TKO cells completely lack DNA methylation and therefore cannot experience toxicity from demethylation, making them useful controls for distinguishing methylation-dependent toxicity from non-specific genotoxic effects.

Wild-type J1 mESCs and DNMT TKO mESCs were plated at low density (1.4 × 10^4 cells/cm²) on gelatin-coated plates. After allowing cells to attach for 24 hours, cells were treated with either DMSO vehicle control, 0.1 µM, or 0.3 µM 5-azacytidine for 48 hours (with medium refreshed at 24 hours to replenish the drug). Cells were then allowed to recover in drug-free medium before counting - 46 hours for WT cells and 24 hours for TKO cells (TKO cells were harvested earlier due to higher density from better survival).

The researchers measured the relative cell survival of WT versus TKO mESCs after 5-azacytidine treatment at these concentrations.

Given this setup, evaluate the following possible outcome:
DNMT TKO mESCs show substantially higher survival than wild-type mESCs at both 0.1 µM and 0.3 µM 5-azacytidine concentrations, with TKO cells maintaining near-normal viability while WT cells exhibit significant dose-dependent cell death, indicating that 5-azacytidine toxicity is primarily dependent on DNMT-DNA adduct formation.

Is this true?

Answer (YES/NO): YES